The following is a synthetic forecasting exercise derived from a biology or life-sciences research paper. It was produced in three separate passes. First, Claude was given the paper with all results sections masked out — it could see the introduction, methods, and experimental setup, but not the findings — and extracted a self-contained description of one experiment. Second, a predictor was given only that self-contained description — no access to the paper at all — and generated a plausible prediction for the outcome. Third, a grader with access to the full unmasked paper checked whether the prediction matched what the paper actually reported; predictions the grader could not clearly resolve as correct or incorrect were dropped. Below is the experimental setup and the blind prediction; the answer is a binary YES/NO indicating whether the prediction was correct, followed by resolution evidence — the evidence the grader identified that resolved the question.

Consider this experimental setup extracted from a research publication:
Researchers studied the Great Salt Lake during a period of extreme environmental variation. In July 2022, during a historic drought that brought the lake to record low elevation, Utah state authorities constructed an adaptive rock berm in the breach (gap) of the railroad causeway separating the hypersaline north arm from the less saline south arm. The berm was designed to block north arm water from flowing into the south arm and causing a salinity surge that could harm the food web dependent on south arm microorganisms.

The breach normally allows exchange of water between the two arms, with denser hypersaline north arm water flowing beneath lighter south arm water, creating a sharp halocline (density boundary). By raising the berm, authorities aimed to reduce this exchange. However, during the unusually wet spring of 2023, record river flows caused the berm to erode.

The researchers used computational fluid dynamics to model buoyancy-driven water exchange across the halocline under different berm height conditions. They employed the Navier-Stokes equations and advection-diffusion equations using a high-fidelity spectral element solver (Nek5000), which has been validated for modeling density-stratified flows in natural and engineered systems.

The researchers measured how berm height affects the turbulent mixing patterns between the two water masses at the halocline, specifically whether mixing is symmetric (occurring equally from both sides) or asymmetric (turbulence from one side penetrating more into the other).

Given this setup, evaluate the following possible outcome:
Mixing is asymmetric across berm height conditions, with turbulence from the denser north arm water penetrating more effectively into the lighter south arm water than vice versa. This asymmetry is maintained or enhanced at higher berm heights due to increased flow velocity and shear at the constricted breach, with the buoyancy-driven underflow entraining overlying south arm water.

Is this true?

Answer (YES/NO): NO